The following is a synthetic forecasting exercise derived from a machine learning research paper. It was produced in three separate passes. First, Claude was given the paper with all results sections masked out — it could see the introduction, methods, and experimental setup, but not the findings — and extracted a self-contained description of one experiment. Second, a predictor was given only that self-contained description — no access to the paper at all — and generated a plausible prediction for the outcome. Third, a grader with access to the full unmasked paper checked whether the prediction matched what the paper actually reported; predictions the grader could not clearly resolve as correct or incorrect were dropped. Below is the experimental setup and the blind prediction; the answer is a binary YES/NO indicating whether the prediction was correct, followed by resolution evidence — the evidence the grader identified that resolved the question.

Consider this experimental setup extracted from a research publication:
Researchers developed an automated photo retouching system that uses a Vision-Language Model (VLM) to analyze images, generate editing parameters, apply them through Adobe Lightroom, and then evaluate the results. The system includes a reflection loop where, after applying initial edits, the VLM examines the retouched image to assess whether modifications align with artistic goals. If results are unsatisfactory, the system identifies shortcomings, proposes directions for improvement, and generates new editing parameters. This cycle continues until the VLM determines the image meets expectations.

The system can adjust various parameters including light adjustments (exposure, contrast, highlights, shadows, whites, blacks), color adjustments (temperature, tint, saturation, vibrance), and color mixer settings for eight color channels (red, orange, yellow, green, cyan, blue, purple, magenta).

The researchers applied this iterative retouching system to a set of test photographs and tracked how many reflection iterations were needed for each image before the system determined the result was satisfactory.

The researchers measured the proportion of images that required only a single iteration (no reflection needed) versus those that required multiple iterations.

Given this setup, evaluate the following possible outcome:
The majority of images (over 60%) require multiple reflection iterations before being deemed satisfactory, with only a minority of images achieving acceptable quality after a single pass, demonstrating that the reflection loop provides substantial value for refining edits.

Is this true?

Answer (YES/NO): YES